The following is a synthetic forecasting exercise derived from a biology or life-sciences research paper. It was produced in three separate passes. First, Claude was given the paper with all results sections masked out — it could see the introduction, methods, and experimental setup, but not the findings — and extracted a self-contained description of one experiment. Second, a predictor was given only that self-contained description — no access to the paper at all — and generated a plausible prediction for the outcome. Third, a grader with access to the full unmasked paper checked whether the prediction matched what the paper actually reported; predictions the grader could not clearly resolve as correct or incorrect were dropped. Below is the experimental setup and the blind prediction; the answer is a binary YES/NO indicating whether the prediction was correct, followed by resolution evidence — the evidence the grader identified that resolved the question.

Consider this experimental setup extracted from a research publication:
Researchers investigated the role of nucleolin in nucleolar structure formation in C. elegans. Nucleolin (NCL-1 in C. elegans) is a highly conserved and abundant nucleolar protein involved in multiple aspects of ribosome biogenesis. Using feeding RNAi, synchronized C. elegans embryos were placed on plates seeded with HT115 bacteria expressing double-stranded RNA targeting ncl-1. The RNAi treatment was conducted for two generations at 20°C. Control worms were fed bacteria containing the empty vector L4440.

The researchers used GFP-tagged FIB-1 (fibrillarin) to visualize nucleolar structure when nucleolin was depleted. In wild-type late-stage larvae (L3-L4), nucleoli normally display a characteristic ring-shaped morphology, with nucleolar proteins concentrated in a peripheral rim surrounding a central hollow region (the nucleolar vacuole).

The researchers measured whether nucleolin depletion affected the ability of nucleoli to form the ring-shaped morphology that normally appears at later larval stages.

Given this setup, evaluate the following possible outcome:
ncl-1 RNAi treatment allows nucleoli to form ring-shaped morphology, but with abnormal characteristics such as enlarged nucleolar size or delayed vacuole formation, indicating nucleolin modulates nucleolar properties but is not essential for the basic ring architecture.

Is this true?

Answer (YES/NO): NO